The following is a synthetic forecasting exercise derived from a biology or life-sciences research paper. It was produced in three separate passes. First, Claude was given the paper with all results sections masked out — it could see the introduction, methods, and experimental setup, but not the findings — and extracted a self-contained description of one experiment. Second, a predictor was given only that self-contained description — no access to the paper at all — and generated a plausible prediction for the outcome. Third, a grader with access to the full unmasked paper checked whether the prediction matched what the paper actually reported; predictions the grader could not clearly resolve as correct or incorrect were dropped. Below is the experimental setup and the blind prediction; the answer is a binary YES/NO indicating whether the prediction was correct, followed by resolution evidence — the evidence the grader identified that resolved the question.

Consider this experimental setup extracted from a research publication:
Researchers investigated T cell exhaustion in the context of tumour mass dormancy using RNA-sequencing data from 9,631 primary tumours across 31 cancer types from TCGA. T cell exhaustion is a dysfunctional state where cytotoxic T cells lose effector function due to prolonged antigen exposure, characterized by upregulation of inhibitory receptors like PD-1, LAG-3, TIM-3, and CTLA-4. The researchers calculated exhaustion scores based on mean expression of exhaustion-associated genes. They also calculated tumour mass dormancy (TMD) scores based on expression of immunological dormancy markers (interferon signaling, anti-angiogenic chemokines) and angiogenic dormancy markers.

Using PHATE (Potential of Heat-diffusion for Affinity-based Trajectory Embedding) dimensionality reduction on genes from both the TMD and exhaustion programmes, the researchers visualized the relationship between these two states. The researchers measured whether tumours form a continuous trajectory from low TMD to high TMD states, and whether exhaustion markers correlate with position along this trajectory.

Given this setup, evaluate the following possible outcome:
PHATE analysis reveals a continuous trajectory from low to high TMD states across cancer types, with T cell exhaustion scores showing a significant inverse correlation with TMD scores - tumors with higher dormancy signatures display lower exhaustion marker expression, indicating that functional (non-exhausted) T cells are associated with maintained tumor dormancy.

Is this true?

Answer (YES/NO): NO